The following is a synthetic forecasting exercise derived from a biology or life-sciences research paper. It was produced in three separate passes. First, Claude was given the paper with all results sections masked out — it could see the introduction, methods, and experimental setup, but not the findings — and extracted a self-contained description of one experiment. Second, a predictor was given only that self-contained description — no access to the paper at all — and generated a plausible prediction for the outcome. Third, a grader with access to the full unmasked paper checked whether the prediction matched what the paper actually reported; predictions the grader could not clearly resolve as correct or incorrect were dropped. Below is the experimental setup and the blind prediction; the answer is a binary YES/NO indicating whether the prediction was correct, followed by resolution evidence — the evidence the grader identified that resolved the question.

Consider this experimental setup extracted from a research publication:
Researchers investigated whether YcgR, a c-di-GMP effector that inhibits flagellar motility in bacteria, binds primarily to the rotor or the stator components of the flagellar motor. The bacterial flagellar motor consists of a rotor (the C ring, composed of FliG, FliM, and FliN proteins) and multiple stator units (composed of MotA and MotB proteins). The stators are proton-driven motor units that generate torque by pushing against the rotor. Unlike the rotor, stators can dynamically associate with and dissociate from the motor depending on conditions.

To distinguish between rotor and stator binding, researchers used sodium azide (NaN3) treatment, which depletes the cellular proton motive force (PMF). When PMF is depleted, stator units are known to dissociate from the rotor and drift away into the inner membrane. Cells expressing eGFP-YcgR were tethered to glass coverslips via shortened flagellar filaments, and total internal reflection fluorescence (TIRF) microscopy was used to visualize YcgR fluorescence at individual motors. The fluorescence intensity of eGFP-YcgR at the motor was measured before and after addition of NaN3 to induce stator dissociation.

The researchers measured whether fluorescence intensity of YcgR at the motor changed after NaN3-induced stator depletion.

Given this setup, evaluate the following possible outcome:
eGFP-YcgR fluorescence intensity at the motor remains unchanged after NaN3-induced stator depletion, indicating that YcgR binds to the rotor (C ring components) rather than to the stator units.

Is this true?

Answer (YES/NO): YES